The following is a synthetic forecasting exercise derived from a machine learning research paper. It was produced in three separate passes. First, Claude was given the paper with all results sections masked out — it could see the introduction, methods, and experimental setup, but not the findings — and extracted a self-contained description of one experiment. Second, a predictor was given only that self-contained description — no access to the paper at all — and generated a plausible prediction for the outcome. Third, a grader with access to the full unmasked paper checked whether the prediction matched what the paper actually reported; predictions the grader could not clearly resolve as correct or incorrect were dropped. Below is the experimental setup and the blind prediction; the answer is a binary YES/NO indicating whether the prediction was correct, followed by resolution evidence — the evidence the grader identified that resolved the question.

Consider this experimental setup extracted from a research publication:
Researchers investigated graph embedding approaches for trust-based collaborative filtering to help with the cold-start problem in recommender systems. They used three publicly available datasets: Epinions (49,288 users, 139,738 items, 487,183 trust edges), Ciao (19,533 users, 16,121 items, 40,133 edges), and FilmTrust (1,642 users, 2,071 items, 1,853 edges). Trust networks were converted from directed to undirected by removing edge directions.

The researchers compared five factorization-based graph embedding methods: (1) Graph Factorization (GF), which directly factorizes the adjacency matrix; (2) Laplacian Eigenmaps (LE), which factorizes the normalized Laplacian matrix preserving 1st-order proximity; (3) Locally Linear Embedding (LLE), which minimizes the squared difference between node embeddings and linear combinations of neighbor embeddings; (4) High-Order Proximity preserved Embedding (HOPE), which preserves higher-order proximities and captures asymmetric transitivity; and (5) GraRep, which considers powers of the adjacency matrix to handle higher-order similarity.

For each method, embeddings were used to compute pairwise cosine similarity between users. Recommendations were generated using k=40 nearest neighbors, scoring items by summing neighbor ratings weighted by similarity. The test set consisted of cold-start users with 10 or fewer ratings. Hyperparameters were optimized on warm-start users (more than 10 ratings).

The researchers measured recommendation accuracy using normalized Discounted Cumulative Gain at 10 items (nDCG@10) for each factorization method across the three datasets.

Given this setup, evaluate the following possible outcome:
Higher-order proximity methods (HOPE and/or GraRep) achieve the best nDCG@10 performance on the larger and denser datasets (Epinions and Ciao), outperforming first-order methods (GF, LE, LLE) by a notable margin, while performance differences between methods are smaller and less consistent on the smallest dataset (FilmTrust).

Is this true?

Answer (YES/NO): NO